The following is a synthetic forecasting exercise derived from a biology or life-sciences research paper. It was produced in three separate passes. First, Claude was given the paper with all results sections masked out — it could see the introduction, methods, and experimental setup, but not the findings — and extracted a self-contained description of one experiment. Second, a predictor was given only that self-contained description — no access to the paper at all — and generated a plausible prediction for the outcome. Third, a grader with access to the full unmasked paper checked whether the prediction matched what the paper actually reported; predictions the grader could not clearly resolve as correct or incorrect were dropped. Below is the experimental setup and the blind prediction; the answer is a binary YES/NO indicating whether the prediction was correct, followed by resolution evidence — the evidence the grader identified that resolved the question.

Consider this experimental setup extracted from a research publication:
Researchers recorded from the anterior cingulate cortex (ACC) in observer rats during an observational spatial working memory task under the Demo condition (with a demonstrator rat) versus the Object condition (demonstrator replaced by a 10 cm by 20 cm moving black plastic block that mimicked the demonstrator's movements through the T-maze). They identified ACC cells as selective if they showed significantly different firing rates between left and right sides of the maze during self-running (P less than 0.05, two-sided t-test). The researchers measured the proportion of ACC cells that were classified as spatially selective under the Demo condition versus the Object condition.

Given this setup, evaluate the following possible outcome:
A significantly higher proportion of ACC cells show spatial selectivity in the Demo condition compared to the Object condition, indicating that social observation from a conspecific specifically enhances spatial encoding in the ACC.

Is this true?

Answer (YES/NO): NO